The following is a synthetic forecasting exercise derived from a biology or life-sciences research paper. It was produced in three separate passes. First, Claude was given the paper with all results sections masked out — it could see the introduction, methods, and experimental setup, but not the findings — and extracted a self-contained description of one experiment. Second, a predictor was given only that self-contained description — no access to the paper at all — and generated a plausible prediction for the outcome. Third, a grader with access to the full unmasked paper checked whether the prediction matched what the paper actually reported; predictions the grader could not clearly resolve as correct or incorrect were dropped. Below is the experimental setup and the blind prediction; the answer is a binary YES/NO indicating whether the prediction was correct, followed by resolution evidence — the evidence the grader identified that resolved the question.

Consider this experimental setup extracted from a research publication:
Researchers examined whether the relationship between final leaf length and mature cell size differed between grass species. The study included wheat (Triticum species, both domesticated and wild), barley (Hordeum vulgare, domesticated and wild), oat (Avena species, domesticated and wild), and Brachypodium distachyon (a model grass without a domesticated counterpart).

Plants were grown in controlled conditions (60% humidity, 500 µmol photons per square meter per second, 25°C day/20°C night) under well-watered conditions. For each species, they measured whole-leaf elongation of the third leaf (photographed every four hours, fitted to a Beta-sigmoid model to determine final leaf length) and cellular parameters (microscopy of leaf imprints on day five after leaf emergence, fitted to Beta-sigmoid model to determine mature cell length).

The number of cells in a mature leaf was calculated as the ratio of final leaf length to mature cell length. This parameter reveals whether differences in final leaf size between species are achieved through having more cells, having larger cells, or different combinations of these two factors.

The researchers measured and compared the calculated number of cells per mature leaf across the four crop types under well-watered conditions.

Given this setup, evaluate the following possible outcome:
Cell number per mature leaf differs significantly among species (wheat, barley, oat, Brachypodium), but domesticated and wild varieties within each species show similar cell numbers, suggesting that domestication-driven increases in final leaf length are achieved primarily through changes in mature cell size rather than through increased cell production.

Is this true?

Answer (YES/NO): NO